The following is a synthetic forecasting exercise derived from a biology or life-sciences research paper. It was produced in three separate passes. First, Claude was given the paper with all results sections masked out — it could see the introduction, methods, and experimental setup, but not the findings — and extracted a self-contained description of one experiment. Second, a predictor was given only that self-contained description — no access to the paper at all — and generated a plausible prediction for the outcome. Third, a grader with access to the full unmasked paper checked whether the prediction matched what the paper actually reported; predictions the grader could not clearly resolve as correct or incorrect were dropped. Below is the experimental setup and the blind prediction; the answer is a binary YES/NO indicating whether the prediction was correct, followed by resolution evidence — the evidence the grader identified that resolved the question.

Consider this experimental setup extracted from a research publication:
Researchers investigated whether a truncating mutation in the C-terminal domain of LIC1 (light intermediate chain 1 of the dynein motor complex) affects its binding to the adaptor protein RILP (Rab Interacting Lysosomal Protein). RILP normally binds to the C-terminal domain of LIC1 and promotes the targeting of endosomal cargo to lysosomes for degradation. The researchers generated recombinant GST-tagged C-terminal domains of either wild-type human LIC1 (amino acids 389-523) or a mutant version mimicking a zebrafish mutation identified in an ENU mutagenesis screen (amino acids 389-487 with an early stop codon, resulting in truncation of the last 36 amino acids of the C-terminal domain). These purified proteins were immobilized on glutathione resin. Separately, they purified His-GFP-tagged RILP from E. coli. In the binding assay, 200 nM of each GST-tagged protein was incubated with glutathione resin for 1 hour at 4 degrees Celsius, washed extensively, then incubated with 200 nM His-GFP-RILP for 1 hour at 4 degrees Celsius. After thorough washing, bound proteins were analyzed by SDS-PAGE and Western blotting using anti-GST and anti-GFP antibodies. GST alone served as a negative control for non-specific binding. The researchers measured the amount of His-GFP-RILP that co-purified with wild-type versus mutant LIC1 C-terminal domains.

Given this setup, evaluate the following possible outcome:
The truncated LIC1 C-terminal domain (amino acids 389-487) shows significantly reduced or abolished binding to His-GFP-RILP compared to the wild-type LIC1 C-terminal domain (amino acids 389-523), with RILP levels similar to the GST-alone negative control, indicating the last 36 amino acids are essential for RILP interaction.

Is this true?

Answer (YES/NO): NO